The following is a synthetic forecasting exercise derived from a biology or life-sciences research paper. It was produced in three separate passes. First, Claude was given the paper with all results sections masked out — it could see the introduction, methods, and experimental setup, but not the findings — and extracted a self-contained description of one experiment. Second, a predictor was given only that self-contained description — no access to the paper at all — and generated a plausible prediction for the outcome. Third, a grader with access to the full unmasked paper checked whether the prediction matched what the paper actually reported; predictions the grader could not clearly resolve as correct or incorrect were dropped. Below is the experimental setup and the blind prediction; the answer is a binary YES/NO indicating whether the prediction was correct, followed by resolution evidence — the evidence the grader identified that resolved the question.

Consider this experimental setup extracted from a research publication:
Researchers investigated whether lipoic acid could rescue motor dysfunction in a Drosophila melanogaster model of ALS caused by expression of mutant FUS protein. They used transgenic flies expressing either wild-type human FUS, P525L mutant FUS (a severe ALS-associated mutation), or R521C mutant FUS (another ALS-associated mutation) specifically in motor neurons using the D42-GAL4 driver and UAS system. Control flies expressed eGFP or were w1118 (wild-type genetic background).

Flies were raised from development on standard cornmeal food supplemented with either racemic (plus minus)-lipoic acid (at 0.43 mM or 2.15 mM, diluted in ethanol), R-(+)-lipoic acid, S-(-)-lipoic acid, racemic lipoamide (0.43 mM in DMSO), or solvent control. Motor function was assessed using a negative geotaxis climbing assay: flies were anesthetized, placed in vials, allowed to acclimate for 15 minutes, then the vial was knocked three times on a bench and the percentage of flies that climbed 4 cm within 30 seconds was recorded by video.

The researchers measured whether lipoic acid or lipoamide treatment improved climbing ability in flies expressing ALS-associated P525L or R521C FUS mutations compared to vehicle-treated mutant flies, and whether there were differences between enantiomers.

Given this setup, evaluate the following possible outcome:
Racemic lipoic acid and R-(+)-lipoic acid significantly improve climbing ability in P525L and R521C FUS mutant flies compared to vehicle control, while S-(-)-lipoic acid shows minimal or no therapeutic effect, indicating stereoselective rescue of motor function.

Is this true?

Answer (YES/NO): NO